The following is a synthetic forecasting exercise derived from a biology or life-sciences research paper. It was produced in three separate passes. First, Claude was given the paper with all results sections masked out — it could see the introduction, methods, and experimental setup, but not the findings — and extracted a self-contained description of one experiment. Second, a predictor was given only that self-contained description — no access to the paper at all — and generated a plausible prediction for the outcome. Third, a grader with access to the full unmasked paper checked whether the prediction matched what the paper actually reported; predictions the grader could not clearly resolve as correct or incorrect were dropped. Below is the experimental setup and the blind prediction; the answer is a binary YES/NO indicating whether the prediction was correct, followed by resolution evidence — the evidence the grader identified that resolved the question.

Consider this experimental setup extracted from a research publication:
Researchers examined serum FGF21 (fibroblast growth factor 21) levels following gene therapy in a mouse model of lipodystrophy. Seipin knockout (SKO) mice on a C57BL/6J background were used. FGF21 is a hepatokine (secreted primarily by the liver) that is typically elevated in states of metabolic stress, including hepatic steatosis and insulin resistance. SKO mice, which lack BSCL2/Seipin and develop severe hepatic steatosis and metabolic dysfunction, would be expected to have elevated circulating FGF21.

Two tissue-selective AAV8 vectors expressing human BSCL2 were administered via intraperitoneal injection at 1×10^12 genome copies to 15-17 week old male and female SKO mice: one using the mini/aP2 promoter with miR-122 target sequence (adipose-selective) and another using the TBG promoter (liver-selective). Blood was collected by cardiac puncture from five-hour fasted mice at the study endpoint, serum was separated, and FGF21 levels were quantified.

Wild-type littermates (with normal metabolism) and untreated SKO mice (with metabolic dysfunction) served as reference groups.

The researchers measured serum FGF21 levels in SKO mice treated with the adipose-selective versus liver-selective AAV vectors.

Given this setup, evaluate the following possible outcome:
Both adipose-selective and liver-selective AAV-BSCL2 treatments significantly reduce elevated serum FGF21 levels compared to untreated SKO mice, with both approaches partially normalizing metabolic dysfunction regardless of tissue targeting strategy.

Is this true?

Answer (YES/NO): YES